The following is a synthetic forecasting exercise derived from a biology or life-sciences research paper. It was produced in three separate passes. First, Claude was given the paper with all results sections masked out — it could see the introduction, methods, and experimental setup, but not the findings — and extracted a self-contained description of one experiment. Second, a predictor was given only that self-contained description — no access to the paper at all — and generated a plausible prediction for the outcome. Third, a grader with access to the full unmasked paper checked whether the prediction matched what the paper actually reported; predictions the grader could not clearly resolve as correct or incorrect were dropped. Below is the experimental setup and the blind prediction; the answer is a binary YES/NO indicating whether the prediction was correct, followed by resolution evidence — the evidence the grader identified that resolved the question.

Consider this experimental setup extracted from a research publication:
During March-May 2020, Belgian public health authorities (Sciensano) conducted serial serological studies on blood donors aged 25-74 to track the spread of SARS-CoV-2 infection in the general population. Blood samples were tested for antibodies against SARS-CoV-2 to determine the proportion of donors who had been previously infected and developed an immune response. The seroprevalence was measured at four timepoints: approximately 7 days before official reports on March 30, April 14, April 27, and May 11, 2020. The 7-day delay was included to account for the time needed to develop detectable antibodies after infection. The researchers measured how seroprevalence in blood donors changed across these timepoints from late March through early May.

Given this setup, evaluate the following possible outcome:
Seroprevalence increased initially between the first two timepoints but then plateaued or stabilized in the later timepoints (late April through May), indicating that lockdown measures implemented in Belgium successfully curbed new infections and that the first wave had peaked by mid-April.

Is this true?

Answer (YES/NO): YES